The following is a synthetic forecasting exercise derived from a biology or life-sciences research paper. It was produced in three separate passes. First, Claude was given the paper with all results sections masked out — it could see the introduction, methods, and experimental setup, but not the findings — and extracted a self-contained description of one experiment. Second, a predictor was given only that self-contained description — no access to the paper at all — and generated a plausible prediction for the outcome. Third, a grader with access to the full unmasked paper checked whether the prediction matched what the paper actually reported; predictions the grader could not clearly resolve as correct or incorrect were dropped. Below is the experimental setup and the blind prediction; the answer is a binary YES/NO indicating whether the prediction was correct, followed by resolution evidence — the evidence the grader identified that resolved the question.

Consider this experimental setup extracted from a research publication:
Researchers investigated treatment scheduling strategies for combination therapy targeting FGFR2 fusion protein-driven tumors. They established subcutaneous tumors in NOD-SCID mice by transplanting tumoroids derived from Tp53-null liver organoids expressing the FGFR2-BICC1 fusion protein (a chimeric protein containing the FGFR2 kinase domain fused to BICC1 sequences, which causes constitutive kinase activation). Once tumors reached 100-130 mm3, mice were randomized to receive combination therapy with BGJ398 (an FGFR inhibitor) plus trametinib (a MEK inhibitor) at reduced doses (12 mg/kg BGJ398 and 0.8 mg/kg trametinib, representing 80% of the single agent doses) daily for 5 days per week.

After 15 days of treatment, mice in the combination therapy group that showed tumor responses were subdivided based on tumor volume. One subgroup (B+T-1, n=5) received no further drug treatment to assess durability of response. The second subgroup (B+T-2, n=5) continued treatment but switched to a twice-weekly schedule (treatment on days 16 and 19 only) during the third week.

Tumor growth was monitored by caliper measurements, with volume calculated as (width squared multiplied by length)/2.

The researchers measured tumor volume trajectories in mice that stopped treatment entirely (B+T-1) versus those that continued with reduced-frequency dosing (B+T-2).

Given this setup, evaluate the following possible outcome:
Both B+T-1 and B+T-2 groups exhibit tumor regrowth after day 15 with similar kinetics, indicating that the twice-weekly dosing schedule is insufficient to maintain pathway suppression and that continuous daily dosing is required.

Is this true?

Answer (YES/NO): NO